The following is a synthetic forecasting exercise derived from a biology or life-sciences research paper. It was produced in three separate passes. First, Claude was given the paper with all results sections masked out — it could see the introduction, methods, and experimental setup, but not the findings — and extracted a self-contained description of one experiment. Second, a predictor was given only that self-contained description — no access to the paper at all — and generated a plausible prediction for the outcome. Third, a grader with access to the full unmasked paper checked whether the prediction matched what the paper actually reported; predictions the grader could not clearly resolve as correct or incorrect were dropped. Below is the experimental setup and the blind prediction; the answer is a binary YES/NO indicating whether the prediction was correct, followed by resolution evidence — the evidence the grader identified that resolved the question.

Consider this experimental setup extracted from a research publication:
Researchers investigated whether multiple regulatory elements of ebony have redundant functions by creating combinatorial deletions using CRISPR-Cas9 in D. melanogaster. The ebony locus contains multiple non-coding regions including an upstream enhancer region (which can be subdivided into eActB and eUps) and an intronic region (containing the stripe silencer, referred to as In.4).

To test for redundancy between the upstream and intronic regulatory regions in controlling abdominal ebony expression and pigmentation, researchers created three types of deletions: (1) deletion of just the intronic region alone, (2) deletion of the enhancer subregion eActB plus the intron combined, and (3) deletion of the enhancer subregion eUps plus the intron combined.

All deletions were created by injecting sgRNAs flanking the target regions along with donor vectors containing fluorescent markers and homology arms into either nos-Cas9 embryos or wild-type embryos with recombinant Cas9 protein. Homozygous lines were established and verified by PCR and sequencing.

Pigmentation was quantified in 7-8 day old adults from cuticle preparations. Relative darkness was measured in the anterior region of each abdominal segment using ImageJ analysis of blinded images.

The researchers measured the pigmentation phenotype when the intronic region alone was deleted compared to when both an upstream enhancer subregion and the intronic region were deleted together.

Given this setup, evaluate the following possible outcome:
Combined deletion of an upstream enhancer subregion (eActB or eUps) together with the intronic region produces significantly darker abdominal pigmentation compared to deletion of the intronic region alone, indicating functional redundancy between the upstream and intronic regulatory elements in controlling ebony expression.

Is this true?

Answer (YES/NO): YES